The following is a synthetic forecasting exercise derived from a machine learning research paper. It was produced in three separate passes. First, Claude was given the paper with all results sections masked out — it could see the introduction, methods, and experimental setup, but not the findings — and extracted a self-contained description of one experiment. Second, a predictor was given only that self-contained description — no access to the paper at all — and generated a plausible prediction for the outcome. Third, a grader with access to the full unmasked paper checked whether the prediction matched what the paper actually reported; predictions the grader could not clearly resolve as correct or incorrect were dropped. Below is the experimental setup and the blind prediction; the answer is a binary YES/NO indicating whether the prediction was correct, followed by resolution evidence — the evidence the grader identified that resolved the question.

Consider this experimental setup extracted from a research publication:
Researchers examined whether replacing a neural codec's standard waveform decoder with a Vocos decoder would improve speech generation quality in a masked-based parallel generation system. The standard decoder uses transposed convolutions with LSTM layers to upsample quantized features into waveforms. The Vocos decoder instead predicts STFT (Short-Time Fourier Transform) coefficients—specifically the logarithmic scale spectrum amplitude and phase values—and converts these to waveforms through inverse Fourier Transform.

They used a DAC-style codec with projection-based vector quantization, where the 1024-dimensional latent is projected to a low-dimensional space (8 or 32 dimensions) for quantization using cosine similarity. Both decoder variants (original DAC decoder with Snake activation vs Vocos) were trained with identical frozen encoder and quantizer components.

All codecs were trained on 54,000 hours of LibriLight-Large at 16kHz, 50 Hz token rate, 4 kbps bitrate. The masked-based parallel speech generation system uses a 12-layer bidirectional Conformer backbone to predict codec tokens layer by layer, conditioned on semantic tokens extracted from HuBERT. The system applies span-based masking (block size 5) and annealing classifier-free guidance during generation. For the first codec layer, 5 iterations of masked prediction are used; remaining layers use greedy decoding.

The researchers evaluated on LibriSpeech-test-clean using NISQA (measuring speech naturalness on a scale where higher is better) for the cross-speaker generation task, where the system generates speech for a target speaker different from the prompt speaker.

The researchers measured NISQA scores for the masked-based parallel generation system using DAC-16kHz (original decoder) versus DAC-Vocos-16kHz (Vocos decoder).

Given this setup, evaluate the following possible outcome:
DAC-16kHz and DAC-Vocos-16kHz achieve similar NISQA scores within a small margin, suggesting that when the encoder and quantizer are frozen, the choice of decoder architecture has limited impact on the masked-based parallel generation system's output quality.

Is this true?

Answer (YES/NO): YES